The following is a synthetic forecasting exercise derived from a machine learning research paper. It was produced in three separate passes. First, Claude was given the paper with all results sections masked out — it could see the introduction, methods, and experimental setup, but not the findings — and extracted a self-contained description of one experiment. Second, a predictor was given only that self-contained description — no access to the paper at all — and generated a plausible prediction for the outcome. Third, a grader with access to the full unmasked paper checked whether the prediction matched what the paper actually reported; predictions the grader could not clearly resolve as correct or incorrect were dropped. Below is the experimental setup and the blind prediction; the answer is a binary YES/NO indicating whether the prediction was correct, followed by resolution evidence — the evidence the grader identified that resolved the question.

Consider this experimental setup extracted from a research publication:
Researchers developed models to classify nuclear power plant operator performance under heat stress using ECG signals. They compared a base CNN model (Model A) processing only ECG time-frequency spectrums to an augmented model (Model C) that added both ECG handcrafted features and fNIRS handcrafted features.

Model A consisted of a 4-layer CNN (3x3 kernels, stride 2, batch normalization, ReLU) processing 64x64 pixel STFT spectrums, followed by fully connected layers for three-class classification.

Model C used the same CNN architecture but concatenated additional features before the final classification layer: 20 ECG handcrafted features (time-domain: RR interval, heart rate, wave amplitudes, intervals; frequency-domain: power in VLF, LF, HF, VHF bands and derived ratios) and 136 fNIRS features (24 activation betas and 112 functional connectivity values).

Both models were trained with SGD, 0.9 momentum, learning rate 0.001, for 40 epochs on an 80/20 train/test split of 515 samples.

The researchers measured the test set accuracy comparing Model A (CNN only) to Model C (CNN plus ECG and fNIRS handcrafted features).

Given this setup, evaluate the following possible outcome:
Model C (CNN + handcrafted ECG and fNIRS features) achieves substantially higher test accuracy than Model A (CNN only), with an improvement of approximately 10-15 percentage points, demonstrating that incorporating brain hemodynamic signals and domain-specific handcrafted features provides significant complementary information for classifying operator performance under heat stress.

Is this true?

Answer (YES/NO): NO